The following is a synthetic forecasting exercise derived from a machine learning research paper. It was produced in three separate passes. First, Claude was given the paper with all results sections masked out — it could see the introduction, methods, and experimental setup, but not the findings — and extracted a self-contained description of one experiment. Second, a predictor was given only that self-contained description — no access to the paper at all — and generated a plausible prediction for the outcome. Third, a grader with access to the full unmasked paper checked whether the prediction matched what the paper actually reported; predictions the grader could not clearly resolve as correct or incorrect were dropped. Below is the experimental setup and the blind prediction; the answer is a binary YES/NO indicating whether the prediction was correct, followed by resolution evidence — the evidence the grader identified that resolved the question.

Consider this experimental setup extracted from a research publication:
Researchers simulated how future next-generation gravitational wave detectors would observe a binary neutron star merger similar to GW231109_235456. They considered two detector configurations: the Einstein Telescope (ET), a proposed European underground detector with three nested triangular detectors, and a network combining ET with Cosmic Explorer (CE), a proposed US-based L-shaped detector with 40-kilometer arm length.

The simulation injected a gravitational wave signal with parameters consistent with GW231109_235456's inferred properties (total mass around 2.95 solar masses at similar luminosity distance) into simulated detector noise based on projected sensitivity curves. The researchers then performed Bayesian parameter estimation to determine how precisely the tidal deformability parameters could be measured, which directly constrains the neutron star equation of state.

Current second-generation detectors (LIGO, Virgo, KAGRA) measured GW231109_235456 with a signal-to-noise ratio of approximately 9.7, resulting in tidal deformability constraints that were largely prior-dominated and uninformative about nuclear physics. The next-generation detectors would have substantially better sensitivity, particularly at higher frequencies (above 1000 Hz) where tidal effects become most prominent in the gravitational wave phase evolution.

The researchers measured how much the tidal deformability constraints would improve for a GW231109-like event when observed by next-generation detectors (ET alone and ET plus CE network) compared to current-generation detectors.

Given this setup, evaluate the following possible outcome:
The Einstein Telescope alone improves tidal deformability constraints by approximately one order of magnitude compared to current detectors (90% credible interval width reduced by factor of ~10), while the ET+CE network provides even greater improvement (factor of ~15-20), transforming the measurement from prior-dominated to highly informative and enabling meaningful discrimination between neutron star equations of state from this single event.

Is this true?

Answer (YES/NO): NO